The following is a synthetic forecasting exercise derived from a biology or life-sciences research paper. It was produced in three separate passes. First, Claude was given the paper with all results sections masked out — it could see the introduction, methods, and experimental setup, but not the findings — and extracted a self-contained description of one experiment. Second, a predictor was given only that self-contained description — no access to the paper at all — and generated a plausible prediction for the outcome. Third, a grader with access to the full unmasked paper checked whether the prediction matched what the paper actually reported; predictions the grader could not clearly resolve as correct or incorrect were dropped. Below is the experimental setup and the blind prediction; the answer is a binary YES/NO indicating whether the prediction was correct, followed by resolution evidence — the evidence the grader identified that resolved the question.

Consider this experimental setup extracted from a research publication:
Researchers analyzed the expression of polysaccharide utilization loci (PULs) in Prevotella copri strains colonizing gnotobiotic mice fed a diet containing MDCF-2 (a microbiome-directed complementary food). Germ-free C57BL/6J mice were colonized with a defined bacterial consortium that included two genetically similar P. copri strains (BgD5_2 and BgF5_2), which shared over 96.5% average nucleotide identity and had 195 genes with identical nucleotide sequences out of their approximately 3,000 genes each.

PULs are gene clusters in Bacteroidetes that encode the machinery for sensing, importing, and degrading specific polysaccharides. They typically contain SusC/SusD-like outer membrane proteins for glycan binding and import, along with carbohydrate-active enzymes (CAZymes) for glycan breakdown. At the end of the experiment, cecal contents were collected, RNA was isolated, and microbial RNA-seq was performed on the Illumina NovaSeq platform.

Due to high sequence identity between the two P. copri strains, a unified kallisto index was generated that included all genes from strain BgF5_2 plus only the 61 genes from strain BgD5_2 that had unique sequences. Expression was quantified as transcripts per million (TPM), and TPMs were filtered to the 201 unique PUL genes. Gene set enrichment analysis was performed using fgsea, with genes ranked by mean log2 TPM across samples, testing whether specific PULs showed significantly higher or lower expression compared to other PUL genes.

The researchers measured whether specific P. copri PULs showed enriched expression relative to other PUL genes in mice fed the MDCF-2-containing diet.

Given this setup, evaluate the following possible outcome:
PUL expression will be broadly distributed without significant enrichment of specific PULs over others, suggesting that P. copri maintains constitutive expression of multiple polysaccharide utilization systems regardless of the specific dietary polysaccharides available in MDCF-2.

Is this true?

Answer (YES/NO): NO